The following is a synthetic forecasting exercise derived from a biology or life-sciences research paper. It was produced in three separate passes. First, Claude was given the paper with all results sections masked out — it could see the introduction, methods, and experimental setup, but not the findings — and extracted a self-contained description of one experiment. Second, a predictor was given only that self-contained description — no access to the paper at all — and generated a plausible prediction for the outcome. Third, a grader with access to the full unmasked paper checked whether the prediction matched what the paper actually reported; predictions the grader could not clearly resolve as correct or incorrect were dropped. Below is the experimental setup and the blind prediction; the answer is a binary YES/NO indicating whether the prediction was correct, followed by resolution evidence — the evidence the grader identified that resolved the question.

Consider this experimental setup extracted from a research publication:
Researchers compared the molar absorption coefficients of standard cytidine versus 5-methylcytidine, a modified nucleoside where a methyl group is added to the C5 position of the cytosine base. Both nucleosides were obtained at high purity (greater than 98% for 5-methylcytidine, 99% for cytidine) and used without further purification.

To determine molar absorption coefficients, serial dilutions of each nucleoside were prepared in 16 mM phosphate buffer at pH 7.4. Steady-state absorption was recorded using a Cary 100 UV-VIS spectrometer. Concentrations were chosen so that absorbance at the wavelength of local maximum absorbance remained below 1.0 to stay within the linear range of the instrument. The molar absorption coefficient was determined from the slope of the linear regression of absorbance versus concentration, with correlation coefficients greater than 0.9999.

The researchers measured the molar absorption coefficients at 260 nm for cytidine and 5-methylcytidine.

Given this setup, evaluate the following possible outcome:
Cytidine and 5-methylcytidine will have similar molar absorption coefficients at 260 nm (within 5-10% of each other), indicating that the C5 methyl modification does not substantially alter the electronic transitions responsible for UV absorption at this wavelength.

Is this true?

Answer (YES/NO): NO